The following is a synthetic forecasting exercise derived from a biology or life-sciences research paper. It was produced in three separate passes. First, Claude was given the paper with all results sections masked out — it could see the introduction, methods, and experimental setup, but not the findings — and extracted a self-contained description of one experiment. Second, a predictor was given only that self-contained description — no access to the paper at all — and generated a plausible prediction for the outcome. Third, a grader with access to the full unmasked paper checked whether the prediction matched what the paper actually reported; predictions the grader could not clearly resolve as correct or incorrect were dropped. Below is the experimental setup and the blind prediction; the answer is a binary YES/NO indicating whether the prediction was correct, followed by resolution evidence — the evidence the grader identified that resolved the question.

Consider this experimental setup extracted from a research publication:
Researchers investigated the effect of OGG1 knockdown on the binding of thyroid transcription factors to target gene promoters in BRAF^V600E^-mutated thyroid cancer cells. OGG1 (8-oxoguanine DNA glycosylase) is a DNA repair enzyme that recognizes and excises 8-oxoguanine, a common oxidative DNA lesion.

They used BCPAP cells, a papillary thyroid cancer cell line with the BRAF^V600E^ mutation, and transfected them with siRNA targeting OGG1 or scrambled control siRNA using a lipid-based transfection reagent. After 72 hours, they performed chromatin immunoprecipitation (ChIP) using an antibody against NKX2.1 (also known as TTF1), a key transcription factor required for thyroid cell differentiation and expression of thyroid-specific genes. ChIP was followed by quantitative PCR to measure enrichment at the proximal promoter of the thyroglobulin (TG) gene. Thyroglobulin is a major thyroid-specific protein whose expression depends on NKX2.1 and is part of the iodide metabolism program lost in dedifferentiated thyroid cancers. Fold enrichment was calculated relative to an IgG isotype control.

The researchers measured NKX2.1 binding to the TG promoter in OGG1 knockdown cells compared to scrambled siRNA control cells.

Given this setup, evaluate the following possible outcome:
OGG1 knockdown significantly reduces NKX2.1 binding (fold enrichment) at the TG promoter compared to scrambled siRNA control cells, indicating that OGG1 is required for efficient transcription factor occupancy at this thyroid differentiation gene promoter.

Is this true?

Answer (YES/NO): NO